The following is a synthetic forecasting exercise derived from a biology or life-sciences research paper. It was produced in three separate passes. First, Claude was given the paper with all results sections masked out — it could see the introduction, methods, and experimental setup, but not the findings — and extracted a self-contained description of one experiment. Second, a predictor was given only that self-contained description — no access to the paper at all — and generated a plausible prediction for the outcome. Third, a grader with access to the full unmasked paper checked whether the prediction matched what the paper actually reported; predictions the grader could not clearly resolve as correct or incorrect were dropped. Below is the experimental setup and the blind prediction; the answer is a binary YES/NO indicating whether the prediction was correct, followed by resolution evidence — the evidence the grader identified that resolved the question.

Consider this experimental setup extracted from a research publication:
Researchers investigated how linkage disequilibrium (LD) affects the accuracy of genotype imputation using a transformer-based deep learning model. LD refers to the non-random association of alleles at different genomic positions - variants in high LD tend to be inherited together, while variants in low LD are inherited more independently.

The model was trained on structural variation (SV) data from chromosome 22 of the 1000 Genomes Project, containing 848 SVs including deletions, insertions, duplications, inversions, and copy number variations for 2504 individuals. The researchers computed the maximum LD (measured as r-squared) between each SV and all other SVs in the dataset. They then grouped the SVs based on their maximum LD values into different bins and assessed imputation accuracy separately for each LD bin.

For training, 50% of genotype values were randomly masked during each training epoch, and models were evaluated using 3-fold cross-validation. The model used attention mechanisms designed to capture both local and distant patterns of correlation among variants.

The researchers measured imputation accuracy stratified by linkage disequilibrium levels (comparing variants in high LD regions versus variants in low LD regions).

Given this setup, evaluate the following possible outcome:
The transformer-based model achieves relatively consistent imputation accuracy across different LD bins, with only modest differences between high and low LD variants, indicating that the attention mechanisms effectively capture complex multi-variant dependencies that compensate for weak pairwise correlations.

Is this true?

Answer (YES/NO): NO